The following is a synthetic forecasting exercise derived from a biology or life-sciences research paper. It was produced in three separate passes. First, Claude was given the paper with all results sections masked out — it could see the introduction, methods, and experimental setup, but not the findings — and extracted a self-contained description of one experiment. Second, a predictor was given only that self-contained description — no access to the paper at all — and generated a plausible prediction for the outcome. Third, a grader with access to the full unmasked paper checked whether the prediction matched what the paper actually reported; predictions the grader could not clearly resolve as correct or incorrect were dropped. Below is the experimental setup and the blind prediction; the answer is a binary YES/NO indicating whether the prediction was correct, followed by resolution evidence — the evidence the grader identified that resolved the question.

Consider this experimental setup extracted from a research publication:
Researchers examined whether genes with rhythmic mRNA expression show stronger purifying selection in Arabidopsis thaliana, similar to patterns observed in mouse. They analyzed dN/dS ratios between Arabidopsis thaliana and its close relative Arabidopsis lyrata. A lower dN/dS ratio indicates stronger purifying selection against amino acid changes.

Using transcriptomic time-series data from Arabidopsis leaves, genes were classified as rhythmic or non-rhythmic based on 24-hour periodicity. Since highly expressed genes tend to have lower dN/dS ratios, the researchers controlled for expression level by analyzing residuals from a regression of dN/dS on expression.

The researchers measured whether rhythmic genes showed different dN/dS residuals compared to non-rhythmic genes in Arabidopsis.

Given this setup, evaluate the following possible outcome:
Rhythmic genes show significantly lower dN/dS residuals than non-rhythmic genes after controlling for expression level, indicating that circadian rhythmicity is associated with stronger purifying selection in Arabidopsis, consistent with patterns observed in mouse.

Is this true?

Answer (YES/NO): YES